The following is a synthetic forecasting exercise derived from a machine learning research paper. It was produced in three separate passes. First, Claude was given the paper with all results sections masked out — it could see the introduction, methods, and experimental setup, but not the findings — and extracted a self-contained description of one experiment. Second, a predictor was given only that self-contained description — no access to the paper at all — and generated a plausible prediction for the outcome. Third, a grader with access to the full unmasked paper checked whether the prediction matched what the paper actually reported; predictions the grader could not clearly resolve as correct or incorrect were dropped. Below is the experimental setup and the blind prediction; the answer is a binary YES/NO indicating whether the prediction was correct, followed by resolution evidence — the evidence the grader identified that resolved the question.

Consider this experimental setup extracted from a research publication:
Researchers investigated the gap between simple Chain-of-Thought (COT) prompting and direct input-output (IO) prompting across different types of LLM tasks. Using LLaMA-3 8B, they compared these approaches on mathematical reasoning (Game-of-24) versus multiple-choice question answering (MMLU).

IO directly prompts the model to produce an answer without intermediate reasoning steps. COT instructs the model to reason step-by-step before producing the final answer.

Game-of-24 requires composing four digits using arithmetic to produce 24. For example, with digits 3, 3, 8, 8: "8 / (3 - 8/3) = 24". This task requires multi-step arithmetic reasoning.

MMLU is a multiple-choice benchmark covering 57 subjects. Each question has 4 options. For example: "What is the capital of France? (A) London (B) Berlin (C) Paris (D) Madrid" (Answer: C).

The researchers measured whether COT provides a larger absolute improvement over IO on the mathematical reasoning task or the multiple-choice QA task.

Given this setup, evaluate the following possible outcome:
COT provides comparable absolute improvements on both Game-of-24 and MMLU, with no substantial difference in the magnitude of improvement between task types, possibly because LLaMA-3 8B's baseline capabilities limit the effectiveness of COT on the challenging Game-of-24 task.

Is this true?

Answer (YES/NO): NO